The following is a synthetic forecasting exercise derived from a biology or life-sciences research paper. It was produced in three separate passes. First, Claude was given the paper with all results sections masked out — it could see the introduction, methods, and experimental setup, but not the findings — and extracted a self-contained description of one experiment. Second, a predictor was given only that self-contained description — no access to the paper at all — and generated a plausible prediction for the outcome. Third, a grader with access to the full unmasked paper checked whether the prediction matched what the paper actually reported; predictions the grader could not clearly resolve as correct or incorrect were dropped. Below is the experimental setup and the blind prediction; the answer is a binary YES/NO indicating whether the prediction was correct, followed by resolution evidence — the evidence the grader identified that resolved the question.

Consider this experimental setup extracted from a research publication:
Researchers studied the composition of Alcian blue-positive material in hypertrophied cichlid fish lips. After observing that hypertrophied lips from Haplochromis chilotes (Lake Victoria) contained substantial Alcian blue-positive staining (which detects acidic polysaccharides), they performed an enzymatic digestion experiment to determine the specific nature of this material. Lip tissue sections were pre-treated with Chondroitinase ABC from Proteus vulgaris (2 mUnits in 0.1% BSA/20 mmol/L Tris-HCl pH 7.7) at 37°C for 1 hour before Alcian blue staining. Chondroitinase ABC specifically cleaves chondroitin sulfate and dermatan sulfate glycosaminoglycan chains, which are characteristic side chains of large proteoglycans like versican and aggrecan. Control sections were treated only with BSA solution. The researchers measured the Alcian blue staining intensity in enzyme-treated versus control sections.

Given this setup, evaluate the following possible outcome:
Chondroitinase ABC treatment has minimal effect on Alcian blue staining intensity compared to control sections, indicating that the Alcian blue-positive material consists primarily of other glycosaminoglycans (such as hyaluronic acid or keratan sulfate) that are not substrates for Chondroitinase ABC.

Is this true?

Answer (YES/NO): NO